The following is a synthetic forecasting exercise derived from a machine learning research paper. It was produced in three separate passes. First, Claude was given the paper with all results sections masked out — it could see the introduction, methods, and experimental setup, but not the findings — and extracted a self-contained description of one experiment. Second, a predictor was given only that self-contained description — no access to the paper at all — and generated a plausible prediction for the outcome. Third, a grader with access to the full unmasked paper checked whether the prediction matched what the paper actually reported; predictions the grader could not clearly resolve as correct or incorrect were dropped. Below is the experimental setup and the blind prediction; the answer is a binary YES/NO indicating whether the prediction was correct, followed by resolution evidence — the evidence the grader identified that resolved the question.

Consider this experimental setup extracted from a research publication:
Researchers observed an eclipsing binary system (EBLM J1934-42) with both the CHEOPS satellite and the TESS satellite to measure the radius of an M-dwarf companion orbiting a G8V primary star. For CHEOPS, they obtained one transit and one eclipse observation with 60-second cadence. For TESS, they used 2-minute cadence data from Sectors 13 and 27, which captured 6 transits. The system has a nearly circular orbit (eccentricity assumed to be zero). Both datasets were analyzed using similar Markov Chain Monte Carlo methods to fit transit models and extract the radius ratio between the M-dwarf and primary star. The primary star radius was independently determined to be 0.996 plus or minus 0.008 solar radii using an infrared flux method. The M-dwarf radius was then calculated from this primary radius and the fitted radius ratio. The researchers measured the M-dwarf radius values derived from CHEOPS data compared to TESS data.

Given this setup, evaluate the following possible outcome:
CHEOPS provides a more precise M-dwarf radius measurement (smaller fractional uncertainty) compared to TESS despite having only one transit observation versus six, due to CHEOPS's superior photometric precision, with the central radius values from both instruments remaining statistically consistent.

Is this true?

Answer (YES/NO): NO